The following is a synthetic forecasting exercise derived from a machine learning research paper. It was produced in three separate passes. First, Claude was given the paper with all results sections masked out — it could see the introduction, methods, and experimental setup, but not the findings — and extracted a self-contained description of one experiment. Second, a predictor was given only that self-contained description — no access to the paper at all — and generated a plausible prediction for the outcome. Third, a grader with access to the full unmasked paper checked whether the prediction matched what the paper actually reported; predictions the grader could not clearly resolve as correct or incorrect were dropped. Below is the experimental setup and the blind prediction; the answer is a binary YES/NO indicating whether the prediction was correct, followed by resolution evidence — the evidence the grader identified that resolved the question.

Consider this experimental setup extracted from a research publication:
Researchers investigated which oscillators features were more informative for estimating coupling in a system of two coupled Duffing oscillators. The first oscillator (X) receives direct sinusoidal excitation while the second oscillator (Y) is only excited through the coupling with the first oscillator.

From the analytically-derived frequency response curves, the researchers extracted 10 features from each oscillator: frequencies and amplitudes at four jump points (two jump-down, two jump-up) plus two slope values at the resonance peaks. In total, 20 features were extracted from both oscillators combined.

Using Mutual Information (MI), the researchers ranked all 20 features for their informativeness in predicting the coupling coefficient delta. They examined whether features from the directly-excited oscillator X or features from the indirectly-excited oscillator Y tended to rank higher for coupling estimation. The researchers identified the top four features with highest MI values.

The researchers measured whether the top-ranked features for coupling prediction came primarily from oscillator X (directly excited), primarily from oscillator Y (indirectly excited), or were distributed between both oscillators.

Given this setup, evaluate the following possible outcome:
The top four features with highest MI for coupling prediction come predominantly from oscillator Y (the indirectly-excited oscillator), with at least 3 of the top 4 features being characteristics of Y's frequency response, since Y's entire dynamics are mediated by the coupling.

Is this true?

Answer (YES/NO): NO